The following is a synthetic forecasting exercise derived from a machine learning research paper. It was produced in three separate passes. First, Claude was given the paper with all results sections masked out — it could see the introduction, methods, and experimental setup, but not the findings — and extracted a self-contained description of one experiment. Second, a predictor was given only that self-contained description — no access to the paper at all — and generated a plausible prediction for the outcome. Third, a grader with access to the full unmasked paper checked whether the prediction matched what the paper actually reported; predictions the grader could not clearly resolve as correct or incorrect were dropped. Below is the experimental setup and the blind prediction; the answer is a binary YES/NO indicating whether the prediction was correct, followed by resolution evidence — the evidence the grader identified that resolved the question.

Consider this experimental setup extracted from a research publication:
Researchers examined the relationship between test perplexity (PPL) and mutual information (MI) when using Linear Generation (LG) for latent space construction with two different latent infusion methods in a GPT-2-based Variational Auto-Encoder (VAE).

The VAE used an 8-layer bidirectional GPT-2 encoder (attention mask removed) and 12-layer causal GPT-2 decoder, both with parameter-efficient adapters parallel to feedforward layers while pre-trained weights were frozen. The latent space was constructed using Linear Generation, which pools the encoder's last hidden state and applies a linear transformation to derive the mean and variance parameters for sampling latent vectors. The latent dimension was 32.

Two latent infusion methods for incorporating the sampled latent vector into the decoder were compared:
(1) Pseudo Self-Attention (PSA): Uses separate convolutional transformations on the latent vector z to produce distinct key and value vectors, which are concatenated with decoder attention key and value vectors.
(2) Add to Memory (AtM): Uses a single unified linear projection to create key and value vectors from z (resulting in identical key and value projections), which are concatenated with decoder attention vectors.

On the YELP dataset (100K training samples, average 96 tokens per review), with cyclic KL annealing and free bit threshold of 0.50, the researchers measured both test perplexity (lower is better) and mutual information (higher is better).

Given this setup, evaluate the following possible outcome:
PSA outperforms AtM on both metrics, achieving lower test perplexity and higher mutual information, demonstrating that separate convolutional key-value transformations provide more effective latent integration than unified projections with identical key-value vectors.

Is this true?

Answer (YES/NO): NO